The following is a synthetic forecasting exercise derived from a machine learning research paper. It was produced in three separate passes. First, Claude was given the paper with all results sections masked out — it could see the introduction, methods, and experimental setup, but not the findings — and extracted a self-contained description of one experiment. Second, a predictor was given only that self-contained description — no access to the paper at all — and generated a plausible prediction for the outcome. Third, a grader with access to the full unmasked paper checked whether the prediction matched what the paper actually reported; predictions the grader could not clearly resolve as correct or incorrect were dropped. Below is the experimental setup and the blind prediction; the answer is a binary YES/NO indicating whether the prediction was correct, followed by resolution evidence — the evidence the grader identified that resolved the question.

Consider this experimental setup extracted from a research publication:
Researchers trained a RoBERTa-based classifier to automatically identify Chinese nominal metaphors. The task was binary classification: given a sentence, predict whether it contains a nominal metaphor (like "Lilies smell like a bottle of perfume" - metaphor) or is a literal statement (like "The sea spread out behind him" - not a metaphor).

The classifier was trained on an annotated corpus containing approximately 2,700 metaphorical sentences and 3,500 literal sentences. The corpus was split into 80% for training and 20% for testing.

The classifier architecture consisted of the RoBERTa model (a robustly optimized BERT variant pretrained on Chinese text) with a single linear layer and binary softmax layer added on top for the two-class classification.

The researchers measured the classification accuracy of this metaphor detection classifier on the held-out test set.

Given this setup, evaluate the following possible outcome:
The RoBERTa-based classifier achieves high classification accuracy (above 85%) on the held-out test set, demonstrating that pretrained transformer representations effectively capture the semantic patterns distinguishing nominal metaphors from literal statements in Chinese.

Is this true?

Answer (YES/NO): YES